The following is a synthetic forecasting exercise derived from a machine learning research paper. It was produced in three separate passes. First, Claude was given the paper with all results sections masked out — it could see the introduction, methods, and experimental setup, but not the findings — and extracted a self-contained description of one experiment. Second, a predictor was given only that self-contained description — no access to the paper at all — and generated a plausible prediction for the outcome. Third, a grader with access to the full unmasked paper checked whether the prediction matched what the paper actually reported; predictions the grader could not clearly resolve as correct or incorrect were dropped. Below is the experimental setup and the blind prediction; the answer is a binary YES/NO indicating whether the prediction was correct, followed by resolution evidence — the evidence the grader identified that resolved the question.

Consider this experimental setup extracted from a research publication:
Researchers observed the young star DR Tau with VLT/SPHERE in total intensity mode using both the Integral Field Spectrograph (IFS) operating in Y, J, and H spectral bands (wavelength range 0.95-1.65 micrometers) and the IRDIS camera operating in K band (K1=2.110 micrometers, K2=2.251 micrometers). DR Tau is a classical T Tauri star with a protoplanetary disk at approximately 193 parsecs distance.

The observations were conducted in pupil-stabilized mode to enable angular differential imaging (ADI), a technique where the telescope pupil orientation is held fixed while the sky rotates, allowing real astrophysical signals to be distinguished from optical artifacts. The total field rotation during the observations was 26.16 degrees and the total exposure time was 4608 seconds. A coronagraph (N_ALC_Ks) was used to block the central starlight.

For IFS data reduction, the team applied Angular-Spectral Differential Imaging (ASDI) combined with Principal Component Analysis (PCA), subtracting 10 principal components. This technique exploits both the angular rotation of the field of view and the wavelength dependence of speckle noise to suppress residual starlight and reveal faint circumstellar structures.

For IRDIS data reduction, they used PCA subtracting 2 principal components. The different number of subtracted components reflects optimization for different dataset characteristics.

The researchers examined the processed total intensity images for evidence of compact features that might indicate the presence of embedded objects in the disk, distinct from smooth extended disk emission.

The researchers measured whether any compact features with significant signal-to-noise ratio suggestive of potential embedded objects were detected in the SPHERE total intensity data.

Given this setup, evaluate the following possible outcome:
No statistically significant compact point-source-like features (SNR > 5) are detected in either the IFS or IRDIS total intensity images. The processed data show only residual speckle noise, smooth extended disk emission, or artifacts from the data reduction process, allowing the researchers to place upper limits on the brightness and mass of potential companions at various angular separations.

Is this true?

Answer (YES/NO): NO